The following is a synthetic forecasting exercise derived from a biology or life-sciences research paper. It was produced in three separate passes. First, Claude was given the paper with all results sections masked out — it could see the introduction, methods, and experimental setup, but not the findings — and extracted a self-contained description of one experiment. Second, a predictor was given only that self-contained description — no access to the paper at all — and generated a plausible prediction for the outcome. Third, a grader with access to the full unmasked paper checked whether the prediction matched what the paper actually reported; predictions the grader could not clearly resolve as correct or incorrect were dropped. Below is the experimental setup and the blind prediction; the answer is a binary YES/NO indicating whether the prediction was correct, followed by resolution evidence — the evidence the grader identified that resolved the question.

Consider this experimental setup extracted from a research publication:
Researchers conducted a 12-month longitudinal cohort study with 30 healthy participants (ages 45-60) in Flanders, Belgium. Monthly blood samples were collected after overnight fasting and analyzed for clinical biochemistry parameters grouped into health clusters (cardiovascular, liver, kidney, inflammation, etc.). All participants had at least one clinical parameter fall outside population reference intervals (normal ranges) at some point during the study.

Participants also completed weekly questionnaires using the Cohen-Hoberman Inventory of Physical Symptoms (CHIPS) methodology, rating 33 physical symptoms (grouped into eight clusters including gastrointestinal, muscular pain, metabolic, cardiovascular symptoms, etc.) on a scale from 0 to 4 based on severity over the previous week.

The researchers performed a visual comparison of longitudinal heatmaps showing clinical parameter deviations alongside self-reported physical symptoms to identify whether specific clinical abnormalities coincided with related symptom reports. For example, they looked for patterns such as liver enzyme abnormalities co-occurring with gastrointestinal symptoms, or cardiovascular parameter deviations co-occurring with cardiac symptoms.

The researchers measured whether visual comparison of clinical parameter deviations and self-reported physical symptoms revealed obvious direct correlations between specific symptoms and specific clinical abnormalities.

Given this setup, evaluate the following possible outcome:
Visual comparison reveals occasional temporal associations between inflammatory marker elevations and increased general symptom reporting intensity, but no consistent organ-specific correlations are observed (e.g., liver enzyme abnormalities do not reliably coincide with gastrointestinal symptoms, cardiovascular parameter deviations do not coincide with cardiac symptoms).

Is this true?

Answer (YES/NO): NO